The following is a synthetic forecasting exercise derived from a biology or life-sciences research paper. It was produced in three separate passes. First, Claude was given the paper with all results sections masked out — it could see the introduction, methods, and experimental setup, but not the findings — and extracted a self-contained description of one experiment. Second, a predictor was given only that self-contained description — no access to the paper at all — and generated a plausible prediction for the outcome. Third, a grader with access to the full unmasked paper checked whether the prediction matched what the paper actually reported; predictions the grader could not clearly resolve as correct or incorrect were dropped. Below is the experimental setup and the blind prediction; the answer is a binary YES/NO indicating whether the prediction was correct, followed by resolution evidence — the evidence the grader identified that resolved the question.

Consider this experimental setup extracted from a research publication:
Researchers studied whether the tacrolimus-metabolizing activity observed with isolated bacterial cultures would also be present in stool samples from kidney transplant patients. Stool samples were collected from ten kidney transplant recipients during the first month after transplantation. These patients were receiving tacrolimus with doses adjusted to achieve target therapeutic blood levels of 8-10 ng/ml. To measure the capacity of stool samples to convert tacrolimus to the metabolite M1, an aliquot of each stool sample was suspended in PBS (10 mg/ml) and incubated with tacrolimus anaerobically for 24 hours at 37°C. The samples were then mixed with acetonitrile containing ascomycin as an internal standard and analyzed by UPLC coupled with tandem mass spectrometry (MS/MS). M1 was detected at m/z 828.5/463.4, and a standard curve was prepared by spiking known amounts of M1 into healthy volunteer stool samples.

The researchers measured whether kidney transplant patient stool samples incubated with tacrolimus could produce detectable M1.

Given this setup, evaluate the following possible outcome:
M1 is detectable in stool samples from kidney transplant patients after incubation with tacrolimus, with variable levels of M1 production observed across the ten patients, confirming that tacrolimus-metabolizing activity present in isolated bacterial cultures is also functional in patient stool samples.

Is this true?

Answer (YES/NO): NO